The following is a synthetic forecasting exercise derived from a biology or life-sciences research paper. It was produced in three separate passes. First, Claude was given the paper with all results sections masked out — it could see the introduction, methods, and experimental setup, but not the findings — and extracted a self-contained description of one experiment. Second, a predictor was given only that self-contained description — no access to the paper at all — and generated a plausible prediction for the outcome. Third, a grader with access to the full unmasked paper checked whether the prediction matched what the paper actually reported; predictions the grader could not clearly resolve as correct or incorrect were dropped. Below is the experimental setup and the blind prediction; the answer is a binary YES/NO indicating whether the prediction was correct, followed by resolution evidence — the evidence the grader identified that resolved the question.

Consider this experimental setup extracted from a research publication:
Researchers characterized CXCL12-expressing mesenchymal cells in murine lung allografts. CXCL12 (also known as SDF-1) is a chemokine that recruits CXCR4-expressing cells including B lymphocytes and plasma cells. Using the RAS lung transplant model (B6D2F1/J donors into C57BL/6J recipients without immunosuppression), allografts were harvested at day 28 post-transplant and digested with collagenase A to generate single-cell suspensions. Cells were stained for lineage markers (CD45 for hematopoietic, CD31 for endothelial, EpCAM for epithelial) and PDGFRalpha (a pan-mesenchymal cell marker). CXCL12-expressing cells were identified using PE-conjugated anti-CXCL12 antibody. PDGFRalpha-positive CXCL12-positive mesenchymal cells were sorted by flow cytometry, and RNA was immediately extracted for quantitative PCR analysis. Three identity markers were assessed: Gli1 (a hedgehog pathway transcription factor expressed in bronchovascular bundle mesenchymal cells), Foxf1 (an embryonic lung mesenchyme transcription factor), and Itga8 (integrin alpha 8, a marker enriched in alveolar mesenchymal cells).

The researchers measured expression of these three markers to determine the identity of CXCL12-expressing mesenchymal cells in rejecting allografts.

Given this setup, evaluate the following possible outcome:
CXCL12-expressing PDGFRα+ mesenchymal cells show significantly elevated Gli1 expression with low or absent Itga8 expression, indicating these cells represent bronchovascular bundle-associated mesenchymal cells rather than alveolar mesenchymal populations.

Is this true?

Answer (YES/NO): YES